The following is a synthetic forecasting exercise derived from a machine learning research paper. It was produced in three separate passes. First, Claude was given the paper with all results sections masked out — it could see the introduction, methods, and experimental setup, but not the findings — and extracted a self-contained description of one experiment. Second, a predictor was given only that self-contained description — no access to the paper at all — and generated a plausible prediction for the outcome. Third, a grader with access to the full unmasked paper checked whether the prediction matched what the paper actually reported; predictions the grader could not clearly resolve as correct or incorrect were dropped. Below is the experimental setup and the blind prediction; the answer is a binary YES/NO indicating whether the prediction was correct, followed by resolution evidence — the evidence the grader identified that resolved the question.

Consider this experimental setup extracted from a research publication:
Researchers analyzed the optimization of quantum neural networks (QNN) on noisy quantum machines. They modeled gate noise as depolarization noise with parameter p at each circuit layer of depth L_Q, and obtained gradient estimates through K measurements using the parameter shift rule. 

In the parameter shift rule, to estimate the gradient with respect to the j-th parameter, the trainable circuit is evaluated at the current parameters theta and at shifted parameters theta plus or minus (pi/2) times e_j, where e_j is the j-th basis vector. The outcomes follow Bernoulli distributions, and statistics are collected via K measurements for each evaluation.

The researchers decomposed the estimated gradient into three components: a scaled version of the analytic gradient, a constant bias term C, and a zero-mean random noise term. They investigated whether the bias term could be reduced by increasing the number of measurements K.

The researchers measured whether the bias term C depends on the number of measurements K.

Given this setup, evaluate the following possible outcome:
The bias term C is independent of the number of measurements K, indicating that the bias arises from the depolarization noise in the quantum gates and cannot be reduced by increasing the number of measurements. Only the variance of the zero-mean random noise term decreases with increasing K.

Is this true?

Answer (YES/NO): YES